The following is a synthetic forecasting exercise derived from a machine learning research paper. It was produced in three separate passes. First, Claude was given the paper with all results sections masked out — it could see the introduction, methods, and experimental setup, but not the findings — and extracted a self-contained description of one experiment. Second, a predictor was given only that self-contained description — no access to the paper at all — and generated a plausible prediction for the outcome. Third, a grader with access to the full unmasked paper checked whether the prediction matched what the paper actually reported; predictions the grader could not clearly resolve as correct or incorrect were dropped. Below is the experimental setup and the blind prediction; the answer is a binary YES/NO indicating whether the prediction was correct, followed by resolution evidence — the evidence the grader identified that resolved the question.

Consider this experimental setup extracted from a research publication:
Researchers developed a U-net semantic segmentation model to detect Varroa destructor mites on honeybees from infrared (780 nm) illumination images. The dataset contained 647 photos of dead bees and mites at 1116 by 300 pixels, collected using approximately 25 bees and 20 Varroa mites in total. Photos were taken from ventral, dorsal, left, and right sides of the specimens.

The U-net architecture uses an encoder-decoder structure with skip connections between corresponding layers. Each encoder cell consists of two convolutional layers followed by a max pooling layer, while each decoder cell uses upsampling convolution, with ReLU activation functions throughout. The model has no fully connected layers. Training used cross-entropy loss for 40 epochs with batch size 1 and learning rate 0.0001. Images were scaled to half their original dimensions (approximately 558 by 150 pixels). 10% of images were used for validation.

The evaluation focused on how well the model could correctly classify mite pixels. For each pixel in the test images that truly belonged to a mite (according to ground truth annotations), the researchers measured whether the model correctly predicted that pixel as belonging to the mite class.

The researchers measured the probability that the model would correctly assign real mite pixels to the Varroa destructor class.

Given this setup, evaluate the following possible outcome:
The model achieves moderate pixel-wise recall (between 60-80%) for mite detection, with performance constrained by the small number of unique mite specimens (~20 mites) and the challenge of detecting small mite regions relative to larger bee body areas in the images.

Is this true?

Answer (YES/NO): NO